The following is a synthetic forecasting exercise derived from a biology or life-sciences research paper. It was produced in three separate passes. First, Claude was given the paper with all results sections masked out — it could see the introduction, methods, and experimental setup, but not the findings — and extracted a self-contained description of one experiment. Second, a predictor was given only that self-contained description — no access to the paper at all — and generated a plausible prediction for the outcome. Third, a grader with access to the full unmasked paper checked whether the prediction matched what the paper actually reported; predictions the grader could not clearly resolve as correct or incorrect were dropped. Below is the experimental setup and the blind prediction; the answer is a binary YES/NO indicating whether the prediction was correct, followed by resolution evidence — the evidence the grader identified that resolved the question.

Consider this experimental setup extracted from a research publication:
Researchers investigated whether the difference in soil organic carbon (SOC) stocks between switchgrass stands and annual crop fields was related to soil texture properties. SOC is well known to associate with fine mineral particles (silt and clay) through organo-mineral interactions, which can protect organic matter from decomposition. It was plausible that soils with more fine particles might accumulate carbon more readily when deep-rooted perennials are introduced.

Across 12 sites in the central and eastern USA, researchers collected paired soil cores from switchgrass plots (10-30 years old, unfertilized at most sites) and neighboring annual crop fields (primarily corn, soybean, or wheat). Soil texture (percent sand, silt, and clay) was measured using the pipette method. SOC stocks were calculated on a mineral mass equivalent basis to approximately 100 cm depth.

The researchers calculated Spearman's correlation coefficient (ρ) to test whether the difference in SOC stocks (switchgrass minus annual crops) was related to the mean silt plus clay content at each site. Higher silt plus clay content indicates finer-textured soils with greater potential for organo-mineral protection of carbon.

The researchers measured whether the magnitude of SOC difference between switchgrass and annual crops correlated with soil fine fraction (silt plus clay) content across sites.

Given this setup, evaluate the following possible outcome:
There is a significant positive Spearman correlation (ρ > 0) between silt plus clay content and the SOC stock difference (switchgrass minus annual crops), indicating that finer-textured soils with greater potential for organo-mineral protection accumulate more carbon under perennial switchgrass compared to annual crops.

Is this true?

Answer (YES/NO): NO